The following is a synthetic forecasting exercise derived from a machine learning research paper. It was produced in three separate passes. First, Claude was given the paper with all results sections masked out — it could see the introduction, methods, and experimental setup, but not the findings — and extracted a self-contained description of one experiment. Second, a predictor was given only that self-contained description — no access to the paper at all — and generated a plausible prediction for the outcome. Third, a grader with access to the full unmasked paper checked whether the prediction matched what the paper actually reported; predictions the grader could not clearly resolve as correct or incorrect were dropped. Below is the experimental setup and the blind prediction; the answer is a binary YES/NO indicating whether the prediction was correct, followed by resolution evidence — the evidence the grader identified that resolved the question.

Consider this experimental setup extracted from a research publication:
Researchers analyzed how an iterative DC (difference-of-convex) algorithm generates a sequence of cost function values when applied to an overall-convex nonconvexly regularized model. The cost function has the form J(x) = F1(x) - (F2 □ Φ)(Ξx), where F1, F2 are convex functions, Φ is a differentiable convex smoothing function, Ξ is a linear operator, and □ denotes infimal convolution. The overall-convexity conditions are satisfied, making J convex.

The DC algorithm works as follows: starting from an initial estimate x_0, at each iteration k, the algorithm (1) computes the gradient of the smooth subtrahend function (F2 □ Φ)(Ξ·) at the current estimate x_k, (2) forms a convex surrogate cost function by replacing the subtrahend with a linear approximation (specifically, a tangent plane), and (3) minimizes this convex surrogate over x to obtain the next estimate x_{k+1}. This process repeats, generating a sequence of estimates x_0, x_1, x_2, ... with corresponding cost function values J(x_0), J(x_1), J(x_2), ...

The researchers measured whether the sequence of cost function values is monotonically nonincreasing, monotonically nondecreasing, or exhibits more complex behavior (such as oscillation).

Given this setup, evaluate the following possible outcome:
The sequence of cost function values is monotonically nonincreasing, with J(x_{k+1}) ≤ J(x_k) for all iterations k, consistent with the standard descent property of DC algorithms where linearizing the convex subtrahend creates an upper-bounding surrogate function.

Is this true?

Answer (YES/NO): YES